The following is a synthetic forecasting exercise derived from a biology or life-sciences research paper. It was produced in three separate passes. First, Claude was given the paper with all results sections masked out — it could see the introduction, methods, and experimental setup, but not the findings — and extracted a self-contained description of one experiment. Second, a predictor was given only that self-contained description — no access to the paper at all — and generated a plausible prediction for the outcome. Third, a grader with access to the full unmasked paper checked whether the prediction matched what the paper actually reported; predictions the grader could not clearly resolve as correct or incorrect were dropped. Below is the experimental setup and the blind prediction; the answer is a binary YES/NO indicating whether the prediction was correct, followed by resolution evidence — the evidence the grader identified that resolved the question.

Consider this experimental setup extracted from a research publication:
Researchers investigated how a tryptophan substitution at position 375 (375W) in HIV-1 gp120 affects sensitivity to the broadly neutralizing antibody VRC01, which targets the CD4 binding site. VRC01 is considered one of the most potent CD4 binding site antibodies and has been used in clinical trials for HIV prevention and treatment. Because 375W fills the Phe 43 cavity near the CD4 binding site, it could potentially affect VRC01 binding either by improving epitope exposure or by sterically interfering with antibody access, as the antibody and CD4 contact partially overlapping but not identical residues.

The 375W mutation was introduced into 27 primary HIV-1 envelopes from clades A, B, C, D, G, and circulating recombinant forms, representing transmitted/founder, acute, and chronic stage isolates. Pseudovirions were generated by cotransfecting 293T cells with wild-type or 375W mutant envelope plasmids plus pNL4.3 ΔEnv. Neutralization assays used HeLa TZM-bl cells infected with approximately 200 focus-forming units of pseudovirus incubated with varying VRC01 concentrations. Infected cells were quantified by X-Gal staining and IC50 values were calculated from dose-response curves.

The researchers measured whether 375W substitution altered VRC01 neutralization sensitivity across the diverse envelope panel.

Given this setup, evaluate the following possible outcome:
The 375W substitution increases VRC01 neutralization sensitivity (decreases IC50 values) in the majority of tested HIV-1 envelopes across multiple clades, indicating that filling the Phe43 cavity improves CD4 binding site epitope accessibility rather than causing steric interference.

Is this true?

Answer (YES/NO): NO